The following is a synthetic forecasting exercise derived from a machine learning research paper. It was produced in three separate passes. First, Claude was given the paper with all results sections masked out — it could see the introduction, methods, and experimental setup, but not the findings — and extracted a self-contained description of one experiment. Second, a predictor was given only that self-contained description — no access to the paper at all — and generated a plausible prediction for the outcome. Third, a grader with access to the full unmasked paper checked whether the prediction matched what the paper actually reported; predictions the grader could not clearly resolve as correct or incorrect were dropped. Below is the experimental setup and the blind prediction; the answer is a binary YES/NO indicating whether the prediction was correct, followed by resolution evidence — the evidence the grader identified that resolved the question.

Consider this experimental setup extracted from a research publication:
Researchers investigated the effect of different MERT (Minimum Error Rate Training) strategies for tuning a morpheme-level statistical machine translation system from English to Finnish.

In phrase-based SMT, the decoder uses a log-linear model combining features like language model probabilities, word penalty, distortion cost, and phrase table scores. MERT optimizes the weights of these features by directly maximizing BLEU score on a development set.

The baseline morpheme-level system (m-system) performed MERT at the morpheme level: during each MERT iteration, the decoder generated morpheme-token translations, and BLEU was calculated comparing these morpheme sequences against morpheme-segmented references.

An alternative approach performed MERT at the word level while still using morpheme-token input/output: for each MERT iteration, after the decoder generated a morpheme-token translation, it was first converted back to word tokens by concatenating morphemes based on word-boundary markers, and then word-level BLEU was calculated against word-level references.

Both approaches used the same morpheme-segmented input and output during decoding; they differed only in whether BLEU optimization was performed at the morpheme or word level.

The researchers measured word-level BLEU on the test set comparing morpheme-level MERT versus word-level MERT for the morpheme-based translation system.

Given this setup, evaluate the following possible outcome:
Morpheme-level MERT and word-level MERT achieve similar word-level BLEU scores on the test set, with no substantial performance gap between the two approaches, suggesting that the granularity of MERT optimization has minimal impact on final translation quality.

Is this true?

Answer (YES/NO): NO